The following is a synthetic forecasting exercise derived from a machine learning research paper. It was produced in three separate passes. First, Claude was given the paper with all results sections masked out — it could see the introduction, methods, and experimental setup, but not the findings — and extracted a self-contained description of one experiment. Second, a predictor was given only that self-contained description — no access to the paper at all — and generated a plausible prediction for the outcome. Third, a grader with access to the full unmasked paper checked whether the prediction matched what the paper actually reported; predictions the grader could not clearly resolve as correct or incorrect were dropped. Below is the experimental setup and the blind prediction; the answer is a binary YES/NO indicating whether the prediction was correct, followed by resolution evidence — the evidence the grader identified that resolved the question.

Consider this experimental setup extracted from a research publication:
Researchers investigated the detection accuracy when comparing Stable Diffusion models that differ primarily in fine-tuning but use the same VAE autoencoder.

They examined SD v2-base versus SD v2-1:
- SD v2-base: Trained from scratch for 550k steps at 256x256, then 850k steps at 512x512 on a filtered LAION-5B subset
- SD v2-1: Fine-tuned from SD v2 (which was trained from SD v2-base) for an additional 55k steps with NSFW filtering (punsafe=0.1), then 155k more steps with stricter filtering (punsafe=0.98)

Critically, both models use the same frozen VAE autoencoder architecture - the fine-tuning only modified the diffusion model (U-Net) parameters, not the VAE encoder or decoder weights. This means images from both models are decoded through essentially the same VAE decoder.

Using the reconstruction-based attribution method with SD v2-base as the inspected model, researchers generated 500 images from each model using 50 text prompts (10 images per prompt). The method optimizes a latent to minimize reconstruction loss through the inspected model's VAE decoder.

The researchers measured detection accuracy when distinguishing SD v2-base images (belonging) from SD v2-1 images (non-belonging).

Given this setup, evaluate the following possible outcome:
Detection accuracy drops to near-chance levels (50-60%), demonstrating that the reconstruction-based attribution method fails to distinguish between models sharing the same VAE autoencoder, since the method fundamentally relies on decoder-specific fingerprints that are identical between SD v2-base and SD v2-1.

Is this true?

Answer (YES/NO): NO